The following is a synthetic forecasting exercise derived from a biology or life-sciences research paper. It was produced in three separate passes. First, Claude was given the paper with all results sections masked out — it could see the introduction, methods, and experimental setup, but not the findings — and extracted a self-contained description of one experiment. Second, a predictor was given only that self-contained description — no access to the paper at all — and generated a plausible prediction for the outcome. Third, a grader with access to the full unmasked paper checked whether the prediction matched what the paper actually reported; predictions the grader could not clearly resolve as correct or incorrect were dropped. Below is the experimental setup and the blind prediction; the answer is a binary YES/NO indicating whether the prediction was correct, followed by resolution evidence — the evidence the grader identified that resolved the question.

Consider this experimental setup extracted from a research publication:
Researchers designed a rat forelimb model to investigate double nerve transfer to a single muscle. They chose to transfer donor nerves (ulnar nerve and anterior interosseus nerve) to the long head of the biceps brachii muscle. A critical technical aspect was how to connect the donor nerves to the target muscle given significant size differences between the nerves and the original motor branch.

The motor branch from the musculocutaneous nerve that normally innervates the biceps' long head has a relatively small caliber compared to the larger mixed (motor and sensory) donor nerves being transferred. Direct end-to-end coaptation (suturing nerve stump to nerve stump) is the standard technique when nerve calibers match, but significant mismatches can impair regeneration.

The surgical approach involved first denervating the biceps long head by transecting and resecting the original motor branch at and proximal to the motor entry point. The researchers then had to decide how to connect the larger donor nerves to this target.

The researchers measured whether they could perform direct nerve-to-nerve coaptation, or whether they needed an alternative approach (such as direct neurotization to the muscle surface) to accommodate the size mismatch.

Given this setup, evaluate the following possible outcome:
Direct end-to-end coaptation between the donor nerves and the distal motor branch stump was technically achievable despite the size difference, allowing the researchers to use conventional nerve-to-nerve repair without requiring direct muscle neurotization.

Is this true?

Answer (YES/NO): NO